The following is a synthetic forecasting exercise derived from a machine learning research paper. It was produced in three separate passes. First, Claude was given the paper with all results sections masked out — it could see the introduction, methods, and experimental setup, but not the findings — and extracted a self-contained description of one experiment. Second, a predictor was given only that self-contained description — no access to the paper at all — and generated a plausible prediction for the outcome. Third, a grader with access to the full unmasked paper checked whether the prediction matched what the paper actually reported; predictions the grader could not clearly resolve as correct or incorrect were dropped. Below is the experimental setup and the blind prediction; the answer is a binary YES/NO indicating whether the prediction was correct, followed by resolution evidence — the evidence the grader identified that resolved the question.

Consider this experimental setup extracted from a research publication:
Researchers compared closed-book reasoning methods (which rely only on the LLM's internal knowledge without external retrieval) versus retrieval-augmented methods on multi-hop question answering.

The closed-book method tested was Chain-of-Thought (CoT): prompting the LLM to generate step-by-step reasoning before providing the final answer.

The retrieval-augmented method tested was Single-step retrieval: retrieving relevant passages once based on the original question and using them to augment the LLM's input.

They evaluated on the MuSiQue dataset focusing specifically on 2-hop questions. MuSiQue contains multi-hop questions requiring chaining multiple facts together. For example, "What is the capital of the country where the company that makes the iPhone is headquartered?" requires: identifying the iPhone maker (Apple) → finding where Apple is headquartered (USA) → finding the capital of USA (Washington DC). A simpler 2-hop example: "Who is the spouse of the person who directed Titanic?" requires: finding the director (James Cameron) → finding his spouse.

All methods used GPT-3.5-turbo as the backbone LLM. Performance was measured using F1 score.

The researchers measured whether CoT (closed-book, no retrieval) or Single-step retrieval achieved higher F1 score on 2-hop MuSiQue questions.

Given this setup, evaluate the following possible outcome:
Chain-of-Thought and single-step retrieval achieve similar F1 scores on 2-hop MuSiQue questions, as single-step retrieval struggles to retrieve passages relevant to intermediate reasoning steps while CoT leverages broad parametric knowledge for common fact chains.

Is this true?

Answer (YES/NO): NO